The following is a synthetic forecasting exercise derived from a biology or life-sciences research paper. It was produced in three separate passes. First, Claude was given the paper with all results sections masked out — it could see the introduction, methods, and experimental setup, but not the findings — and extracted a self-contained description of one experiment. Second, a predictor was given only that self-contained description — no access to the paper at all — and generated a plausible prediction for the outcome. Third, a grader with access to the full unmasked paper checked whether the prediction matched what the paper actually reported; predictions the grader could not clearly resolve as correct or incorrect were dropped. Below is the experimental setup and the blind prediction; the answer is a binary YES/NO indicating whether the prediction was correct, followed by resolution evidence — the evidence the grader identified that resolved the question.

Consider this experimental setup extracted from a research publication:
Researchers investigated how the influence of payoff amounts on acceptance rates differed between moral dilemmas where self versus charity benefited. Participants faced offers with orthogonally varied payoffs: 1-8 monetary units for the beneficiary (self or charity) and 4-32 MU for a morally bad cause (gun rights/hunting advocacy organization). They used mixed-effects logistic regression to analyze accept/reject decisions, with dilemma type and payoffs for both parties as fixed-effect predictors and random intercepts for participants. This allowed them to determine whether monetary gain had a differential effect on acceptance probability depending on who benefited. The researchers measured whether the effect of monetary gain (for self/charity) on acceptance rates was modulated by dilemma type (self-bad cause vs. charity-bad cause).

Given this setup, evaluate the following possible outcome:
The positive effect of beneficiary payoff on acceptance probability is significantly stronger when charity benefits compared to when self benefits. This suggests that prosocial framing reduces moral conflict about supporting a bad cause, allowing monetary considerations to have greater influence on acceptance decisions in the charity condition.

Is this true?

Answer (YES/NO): NO